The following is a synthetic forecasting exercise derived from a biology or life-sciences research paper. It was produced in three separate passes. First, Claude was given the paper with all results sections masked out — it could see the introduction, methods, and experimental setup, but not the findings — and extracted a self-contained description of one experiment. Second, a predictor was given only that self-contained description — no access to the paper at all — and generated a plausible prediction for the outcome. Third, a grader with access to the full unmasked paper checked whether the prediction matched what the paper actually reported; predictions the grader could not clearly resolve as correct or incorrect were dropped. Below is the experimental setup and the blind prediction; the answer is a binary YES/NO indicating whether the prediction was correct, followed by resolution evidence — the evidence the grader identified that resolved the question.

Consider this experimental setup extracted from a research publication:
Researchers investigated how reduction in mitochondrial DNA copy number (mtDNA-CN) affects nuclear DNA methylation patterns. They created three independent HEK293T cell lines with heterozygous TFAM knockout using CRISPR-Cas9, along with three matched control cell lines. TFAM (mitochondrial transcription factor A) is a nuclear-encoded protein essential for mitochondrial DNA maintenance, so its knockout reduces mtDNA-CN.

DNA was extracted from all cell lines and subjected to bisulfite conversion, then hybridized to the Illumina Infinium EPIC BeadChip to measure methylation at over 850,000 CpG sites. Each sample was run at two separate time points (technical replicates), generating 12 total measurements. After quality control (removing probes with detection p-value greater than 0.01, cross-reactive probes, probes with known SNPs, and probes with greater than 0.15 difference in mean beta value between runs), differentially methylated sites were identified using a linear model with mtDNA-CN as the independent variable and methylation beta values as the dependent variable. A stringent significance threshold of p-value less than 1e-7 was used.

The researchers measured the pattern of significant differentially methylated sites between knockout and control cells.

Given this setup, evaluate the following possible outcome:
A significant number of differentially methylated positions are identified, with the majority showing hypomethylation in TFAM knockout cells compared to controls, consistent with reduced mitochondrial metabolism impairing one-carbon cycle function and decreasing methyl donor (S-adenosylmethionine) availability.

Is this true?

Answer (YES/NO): YES